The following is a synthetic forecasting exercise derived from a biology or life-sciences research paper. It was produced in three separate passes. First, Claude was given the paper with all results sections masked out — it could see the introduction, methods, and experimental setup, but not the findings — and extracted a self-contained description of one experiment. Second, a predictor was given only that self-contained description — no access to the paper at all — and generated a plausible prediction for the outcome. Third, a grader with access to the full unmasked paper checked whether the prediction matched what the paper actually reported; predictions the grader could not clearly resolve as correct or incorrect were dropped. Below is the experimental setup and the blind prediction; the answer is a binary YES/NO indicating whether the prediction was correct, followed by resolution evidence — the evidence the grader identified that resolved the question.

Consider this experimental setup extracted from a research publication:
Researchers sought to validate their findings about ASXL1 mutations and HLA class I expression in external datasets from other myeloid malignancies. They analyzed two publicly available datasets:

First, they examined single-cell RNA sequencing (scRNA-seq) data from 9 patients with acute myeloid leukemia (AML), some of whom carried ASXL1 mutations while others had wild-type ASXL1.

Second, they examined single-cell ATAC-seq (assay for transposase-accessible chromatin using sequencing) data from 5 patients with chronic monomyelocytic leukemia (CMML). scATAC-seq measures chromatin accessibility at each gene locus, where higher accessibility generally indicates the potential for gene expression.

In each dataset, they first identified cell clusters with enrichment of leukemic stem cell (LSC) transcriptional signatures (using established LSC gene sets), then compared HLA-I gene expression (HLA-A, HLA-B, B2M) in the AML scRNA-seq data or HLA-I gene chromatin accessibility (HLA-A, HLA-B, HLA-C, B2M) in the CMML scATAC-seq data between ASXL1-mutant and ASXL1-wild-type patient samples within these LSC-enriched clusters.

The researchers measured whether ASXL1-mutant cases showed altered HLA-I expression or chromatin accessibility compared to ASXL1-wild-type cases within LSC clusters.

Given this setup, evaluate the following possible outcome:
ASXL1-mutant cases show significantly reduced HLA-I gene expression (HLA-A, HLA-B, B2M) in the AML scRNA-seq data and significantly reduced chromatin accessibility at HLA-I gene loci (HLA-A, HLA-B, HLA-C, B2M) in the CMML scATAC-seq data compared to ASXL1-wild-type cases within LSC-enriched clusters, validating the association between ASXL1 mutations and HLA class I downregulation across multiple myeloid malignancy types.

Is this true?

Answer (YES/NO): YES